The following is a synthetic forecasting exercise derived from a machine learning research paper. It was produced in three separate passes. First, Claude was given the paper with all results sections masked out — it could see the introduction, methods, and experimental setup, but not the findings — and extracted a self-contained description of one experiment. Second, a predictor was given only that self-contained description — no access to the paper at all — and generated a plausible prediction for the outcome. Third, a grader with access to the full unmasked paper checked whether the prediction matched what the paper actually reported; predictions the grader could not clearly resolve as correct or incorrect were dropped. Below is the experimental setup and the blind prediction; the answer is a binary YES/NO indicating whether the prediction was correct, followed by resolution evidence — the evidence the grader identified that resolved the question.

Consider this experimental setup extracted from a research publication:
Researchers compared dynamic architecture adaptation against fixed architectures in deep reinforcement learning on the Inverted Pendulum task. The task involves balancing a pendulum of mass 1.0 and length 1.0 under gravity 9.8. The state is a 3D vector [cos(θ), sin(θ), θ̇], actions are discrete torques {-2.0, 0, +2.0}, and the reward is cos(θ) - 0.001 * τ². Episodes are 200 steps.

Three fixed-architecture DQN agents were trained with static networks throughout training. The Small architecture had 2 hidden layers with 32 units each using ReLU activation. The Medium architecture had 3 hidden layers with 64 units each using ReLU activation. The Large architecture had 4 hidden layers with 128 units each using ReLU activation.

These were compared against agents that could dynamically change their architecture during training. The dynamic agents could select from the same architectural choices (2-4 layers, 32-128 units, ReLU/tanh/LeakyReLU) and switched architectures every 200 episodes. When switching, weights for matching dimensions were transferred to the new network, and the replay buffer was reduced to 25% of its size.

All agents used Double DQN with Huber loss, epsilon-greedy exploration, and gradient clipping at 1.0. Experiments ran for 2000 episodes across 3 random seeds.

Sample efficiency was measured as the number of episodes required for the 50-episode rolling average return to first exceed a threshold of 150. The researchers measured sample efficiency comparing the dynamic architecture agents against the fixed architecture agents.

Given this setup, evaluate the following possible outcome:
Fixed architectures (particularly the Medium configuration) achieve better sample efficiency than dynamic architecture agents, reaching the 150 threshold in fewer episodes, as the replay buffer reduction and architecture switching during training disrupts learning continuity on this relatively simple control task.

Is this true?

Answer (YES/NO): NO